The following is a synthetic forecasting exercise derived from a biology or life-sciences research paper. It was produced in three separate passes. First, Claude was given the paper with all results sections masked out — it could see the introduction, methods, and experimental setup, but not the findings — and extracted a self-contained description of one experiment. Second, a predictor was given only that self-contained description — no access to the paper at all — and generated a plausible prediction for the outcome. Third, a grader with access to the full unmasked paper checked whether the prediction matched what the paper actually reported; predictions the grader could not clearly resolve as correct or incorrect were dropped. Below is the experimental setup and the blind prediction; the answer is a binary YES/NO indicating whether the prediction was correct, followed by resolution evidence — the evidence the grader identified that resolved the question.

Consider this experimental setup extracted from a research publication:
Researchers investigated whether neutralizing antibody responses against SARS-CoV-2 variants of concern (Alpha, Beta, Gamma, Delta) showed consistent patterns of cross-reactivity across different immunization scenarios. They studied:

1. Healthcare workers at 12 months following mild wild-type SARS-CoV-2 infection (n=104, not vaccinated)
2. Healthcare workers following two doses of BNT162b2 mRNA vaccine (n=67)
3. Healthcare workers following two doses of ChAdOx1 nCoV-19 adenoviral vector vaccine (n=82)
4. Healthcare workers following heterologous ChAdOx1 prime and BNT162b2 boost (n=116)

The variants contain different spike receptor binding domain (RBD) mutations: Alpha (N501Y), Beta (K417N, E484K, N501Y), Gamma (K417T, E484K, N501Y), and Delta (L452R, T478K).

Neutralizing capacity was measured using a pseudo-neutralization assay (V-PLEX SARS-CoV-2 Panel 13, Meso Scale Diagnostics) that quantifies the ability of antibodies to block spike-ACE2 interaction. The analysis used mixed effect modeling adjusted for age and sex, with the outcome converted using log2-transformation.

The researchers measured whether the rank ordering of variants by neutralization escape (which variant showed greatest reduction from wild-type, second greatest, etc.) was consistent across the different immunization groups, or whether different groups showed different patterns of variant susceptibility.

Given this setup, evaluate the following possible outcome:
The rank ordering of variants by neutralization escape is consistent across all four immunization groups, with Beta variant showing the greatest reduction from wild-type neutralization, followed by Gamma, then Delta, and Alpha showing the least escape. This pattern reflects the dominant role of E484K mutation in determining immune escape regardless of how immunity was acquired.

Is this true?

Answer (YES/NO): NO